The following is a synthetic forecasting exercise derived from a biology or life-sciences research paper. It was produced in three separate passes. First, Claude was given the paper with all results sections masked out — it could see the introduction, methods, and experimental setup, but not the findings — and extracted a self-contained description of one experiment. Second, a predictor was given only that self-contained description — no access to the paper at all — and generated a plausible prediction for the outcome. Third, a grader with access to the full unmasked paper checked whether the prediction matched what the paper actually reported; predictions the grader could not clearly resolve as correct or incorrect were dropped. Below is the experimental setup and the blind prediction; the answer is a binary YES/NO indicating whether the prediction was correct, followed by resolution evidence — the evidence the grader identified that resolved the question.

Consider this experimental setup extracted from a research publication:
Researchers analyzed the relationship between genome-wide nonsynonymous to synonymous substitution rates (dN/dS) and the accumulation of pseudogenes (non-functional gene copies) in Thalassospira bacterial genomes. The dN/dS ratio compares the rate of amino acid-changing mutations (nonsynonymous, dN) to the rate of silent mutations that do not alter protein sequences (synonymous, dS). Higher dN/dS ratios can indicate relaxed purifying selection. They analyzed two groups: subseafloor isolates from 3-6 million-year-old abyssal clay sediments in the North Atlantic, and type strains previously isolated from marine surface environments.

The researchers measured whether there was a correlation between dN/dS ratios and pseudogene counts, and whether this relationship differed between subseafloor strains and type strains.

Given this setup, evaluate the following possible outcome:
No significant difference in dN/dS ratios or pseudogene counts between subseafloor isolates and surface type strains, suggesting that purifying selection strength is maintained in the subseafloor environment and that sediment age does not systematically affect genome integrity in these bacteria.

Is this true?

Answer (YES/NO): NO